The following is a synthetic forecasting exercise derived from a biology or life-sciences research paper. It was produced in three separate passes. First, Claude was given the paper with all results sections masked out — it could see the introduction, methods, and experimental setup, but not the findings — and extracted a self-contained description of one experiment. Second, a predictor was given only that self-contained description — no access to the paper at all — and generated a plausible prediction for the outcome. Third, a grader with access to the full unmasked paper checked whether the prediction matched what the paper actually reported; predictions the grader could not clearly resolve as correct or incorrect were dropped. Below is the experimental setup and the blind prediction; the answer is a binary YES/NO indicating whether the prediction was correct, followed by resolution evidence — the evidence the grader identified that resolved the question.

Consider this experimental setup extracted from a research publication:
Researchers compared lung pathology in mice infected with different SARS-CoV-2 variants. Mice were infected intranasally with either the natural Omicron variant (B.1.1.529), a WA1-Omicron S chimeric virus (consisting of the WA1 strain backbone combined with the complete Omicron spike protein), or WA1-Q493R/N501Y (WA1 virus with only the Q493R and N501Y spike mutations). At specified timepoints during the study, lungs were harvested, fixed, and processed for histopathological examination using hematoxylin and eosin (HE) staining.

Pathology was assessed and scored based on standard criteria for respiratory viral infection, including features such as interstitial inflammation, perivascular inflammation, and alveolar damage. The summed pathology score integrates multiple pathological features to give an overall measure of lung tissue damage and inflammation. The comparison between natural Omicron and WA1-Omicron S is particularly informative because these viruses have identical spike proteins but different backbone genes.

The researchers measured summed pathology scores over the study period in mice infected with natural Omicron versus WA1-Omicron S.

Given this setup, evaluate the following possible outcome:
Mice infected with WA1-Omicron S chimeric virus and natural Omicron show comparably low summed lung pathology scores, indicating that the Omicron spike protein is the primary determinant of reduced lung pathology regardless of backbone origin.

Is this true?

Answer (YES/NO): NO